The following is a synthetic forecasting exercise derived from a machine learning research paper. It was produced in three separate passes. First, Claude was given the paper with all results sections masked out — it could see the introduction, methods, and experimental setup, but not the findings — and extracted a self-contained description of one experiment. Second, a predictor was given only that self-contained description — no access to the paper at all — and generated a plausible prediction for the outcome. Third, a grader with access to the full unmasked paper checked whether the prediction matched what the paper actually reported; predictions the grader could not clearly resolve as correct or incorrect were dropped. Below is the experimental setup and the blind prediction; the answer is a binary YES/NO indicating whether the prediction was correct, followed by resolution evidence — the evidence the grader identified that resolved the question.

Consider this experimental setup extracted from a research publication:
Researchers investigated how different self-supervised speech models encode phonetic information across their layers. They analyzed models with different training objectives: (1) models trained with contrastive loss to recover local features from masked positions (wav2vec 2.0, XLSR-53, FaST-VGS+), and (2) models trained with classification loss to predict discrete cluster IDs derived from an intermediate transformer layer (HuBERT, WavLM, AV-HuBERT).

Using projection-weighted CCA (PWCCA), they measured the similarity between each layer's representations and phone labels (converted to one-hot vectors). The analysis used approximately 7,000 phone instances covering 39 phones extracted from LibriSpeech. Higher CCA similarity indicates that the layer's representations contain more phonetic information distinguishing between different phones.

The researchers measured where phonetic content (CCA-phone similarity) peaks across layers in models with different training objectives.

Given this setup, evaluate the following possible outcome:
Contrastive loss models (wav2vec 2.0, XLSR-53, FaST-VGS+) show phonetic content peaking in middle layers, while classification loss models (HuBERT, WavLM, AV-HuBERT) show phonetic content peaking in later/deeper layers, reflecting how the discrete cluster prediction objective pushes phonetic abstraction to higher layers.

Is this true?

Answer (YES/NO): YES